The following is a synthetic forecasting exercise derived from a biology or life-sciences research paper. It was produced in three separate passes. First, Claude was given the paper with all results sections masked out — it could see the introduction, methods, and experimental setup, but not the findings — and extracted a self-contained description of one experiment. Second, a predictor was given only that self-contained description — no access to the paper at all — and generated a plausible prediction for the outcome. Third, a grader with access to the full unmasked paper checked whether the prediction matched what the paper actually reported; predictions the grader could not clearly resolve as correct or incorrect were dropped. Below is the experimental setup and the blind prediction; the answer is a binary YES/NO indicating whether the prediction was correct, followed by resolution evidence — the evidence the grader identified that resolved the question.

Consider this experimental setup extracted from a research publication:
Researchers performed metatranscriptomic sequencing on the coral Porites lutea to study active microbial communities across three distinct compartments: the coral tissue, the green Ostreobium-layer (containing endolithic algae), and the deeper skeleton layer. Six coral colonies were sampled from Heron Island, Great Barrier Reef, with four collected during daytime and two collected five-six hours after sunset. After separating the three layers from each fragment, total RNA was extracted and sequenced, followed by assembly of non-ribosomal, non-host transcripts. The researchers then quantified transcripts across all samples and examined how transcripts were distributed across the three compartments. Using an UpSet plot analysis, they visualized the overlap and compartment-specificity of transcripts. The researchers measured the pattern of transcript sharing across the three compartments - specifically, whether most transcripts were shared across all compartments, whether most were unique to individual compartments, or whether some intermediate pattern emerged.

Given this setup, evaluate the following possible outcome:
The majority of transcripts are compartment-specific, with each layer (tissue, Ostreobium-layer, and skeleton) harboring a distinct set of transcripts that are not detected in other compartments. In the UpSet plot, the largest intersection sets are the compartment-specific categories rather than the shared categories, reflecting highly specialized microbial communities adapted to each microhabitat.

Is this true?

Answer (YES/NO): NO